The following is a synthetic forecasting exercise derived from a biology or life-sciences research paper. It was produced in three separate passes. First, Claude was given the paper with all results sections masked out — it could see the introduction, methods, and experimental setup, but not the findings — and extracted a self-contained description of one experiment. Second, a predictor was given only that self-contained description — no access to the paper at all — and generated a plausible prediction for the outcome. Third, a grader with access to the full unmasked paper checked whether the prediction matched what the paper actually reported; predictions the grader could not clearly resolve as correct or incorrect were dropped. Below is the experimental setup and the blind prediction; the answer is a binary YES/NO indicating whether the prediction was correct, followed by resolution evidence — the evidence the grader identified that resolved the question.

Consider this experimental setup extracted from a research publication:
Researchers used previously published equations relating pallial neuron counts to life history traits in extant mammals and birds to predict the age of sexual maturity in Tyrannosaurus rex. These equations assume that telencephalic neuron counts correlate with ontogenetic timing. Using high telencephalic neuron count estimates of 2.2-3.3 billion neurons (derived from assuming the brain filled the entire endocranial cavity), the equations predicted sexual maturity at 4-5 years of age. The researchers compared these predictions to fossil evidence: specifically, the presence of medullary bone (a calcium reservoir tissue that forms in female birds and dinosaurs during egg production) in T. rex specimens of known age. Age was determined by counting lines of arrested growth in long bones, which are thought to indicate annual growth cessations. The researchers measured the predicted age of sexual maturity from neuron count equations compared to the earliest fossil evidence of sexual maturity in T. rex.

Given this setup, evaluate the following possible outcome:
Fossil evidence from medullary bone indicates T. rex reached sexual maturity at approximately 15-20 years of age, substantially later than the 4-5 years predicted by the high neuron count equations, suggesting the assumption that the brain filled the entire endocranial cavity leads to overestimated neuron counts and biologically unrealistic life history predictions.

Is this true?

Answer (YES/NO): YES